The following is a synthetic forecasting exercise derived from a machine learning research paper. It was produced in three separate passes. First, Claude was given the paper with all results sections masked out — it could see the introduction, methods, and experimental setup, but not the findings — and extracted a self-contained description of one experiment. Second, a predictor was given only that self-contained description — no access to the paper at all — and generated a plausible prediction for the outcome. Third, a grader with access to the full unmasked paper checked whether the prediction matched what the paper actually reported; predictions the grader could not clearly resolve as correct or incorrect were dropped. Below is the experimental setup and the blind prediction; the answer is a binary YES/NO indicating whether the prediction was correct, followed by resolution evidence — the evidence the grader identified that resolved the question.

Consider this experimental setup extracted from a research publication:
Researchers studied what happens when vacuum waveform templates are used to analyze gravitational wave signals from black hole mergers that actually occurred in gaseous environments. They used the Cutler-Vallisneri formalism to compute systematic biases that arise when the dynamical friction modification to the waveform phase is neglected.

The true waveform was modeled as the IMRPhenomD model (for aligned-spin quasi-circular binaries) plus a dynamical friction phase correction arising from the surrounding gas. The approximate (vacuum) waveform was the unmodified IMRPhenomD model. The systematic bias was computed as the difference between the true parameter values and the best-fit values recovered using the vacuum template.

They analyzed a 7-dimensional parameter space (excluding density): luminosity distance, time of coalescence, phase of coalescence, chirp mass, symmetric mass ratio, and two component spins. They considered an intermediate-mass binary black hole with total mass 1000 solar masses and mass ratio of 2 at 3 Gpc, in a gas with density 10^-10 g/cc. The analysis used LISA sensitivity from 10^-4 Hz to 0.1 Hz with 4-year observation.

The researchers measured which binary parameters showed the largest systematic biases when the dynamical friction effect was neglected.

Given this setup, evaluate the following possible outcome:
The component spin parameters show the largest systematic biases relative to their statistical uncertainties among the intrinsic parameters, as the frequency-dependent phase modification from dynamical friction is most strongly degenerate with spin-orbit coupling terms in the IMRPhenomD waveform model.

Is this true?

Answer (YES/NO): NO